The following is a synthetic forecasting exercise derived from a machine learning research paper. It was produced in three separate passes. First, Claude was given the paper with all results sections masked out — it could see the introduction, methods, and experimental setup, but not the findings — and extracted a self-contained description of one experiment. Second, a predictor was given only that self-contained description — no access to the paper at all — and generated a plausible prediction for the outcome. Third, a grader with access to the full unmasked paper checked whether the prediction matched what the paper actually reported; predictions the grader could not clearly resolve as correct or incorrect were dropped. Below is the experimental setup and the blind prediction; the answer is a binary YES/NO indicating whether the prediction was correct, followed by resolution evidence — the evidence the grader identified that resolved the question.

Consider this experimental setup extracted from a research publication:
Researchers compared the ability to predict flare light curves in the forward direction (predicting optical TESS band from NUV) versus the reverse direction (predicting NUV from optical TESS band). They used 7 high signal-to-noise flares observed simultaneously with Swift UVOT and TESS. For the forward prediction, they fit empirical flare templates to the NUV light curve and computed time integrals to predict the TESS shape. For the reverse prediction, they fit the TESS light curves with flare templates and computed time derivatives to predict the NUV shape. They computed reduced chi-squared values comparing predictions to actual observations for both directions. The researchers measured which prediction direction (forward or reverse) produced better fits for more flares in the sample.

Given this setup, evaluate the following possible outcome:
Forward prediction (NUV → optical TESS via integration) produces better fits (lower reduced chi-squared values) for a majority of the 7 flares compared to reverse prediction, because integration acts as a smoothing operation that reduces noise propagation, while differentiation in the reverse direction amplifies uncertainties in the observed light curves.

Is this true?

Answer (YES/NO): YES